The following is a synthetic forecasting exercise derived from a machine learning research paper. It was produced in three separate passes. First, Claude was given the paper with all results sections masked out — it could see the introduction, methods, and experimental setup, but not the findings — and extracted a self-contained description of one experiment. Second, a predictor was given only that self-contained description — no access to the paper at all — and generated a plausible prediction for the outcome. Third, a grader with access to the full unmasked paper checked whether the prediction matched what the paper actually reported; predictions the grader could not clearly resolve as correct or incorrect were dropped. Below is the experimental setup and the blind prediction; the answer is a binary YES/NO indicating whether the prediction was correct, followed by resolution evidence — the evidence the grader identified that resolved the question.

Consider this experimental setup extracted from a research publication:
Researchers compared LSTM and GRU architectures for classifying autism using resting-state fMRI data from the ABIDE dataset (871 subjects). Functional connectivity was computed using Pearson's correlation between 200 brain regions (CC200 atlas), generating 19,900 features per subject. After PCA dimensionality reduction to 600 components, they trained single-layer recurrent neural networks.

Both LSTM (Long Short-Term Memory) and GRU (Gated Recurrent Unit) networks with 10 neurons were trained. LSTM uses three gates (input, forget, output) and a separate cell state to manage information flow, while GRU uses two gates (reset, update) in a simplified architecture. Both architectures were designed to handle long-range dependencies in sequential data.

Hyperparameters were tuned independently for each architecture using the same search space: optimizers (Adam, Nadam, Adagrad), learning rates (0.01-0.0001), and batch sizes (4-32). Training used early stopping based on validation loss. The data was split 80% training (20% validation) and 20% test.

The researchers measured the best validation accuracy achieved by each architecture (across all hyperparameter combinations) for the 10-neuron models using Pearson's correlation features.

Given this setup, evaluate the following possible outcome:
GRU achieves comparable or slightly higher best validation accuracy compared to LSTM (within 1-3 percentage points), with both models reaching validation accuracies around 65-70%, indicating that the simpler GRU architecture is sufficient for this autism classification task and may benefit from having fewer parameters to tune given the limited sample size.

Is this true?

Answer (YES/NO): NO